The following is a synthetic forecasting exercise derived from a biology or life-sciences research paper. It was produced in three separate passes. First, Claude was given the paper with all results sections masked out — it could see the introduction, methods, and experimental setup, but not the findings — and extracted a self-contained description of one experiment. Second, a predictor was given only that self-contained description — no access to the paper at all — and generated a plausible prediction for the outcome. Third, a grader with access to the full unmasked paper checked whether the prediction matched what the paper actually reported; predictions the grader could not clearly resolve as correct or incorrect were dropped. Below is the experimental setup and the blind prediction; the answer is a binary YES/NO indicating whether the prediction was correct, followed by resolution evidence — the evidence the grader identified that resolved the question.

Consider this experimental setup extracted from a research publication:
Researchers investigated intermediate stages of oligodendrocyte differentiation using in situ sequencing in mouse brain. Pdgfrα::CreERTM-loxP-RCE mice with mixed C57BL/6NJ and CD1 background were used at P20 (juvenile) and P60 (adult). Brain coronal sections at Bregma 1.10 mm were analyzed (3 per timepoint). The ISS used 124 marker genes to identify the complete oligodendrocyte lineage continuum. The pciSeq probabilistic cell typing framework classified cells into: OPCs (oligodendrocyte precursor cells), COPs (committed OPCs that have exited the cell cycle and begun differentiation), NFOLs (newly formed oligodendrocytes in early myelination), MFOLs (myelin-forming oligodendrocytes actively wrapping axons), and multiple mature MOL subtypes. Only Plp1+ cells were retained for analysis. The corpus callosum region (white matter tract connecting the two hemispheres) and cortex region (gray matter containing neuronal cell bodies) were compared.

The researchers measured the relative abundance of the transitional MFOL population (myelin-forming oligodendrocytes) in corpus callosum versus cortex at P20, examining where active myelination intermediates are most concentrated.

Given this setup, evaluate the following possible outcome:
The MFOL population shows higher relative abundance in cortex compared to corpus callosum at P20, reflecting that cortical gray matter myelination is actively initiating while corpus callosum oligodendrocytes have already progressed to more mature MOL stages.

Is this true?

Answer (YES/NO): NO